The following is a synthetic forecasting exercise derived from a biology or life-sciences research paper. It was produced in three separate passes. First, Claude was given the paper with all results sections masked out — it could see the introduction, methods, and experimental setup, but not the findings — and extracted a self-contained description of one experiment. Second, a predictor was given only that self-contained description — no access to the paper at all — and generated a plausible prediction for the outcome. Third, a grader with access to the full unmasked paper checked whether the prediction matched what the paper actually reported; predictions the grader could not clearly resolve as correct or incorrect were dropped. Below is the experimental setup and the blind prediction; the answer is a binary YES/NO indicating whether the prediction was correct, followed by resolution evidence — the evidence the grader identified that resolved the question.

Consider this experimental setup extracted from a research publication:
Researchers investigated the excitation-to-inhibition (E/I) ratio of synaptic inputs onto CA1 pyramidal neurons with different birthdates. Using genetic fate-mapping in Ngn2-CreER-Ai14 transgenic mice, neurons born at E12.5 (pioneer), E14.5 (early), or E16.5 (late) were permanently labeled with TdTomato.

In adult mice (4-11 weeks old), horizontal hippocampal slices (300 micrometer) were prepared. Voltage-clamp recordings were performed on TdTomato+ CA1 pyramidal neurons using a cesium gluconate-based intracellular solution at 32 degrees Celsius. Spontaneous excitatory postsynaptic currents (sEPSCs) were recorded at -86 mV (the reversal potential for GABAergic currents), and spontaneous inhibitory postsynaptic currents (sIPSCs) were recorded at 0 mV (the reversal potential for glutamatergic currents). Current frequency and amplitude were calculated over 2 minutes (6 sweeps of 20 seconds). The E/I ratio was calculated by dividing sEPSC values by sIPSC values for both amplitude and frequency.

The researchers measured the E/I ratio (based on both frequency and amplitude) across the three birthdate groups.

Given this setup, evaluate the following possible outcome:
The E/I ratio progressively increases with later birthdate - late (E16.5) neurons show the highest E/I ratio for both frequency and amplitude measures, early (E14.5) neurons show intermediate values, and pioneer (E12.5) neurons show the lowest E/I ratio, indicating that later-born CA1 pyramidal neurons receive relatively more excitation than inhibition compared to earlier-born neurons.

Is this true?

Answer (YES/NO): NO